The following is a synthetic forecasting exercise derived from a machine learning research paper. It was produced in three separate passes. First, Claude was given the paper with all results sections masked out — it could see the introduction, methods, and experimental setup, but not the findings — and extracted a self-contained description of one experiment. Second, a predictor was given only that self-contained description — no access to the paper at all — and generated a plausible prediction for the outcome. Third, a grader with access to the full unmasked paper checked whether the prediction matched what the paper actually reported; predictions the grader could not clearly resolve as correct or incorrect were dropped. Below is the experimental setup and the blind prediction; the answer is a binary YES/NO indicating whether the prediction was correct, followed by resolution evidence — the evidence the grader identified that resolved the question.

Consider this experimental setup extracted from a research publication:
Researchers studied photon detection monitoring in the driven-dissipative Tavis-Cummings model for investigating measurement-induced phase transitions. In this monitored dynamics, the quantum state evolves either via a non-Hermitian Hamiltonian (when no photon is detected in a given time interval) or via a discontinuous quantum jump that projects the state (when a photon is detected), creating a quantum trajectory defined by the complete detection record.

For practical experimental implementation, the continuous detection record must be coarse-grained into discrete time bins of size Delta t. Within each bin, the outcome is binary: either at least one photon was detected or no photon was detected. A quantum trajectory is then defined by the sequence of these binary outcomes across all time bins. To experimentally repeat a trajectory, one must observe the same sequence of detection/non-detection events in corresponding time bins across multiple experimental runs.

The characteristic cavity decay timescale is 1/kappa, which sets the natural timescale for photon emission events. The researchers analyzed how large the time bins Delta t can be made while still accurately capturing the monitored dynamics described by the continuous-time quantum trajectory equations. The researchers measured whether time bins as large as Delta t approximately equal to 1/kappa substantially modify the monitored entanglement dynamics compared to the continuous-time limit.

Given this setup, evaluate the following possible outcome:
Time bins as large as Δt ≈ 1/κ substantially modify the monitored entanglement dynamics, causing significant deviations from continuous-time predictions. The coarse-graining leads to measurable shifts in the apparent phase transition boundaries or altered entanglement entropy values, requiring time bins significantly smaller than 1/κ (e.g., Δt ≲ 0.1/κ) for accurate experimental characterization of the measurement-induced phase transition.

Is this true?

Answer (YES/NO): NO